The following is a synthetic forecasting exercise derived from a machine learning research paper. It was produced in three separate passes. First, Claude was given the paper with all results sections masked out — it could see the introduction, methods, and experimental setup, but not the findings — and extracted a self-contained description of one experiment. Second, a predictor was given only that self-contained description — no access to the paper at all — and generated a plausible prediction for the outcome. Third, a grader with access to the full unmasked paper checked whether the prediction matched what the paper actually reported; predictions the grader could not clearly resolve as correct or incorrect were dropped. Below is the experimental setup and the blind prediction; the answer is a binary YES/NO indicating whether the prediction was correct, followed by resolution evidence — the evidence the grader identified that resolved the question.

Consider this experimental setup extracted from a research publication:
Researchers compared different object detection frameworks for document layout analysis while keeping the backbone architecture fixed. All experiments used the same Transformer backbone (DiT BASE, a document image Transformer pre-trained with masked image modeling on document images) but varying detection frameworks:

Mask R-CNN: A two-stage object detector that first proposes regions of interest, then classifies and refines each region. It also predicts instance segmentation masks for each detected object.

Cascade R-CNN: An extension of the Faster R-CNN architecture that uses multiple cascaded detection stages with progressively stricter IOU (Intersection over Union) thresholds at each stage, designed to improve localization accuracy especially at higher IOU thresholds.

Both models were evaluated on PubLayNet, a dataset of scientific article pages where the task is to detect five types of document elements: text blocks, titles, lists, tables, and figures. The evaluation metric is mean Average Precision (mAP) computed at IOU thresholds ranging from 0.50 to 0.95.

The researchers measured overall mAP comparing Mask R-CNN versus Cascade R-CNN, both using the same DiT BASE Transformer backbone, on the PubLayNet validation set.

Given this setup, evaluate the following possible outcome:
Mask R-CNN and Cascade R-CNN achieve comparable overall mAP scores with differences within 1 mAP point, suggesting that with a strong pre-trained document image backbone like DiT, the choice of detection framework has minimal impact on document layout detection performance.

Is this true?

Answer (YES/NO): NO